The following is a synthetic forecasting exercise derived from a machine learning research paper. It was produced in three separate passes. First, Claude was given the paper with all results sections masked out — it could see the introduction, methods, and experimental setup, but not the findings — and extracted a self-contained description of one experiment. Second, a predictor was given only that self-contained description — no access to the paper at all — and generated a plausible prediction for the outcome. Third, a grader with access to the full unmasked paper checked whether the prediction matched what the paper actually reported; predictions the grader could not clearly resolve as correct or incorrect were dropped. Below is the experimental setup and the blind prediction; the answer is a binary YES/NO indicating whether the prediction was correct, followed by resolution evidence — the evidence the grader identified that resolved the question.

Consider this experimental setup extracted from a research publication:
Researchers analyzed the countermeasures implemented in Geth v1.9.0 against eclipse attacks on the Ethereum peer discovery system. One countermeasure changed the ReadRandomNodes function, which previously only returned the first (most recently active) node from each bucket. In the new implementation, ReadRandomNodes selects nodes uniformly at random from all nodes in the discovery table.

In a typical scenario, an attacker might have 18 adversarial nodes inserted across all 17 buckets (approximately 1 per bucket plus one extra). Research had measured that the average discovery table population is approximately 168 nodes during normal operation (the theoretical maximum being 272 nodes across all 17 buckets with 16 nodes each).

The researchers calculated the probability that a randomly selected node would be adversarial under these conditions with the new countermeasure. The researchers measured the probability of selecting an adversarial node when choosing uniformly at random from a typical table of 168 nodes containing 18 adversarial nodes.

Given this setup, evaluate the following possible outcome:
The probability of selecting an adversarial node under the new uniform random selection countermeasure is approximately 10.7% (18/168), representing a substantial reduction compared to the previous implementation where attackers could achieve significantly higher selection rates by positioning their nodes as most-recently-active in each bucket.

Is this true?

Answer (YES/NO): YES